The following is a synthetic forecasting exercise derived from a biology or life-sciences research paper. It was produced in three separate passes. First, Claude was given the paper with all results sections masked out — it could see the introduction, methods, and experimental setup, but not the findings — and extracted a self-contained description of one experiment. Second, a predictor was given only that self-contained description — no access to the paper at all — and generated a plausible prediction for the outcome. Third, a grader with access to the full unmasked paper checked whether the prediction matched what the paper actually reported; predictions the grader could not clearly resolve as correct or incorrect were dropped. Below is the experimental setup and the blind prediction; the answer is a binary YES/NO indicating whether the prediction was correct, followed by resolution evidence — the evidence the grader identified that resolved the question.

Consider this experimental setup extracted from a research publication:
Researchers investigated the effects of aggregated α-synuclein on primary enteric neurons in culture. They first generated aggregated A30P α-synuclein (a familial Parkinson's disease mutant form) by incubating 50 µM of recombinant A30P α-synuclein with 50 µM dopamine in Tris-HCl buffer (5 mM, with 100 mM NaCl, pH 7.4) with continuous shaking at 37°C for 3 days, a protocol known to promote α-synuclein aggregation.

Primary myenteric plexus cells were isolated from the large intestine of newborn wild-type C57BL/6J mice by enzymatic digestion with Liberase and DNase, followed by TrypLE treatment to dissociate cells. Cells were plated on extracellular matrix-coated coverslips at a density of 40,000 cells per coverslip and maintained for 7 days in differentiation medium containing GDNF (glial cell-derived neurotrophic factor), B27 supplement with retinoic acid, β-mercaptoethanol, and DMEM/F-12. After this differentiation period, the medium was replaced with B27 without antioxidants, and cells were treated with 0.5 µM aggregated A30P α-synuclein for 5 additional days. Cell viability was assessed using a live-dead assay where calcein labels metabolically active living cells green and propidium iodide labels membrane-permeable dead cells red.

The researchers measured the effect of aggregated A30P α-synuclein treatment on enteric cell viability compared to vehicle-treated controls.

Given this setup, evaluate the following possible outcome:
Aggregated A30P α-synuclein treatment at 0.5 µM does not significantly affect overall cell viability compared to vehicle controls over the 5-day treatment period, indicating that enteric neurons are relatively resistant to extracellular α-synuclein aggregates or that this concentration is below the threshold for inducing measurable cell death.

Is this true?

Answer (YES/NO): NO